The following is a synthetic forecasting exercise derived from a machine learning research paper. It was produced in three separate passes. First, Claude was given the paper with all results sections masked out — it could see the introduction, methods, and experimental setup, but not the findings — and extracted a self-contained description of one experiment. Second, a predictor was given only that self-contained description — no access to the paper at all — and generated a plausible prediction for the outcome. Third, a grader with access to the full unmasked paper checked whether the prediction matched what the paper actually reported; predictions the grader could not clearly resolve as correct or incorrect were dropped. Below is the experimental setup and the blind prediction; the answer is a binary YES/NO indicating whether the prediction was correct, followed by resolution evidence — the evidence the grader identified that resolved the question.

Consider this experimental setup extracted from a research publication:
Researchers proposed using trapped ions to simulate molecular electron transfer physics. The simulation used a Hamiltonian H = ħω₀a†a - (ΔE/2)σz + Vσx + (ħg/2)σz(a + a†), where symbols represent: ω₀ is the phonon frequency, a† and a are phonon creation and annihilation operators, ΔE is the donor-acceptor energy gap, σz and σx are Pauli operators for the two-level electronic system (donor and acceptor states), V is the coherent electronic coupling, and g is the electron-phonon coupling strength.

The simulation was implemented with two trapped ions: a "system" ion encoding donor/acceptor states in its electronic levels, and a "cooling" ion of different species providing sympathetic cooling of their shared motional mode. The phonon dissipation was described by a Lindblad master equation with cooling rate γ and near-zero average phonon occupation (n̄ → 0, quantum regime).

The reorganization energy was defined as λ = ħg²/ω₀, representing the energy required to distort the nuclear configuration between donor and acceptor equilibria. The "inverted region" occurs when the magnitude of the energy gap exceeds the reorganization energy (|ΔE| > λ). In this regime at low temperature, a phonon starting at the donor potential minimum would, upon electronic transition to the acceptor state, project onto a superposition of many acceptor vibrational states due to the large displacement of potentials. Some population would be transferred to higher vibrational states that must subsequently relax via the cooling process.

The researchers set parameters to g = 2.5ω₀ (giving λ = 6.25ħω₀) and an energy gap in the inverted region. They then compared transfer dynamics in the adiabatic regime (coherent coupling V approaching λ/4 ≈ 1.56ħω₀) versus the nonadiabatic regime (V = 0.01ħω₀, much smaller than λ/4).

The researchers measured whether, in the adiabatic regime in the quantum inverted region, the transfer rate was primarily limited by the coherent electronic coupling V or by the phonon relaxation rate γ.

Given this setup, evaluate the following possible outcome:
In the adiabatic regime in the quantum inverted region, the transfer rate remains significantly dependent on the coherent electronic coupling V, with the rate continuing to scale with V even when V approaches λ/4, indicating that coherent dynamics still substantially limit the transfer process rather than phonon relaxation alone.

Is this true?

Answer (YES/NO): NO